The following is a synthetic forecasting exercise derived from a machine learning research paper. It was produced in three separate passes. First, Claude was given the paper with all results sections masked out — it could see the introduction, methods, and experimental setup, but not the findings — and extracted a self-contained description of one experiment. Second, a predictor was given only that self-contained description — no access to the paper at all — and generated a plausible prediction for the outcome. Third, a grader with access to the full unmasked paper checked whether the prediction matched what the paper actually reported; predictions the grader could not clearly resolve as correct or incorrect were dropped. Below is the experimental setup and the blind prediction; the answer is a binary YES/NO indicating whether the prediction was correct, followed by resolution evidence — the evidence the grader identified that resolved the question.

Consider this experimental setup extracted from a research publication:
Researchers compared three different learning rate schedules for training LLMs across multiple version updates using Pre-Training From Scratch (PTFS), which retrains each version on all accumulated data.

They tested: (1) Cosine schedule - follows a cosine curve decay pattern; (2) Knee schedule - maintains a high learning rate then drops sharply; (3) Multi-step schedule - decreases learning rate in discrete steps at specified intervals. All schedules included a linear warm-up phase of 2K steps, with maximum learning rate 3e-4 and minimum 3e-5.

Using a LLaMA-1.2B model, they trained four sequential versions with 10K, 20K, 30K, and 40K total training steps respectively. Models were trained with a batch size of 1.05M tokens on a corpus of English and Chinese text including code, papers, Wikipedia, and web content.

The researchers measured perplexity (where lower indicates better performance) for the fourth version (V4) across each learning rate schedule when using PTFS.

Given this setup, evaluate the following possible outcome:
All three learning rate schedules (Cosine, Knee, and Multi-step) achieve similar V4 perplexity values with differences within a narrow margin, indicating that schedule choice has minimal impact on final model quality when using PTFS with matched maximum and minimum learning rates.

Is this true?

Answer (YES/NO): NO